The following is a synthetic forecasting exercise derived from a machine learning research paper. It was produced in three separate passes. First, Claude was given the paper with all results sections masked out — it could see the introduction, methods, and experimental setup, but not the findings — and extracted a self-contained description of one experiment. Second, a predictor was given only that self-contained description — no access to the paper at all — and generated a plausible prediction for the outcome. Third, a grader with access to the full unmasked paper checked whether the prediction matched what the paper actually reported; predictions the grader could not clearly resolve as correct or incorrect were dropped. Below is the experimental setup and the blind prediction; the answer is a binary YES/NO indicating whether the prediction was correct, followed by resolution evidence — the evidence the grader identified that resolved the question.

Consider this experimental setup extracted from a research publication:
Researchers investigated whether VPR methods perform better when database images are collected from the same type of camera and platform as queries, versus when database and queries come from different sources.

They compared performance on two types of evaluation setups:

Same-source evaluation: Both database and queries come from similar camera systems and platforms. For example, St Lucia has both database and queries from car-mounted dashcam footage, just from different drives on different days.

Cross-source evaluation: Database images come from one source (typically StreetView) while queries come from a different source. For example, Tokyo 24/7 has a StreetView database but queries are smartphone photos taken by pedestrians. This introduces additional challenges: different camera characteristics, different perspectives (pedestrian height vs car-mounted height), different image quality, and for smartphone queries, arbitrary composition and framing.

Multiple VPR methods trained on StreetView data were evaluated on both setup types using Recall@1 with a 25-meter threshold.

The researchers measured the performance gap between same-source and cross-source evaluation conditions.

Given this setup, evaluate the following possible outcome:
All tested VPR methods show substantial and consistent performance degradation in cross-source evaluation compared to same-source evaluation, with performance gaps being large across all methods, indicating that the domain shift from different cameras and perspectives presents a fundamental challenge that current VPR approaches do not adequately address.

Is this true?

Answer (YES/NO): NO